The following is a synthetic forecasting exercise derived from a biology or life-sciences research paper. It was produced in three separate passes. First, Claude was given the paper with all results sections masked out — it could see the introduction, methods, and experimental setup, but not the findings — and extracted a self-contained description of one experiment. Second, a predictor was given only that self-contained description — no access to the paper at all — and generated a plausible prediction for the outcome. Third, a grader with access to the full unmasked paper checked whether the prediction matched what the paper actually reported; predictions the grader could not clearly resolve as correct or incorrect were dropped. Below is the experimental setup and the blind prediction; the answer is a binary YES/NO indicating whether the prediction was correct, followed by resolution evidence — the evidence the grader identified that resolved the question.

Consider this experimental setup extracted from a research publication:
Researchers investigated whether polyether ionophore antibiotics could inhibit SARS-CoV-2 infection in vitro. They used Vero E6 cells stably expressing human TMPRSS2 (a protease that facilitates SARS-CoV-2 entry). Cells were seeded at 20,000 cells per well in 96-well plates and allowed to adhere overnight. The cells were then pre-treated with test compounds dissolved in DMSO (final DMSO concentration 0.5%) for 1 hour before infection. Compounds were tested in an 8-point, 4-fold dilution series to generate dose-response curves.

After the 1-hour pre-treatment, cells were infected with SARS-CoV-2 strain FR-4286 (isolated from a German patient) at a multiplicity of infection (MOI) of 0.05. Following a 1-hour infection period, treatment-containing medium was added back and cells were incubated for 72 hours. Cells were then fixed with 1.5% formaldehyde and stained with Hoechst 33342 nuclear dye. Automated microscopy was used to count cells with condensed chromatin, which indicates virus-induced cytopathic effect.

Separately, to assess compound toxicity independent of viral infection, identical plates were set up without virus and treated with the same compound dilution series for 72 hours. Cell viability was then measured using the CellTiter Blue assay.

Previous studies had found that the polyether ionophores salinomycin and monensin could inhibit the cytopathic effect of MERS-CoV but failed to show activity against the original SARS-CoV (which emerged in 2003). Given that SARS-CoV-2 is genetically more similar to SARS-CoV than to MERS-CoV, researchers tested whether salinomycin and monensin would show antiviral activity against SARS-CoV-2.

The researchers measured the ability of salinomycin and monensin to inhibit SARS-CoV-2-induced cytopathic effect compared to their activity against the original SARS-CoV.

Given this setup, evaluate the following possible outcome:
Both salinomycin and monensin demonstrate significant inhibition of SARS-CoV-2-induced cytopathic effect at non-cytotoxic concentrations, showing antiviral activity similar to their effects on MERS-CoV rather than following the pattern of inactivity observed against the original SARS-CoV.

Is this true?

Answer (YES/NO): YES